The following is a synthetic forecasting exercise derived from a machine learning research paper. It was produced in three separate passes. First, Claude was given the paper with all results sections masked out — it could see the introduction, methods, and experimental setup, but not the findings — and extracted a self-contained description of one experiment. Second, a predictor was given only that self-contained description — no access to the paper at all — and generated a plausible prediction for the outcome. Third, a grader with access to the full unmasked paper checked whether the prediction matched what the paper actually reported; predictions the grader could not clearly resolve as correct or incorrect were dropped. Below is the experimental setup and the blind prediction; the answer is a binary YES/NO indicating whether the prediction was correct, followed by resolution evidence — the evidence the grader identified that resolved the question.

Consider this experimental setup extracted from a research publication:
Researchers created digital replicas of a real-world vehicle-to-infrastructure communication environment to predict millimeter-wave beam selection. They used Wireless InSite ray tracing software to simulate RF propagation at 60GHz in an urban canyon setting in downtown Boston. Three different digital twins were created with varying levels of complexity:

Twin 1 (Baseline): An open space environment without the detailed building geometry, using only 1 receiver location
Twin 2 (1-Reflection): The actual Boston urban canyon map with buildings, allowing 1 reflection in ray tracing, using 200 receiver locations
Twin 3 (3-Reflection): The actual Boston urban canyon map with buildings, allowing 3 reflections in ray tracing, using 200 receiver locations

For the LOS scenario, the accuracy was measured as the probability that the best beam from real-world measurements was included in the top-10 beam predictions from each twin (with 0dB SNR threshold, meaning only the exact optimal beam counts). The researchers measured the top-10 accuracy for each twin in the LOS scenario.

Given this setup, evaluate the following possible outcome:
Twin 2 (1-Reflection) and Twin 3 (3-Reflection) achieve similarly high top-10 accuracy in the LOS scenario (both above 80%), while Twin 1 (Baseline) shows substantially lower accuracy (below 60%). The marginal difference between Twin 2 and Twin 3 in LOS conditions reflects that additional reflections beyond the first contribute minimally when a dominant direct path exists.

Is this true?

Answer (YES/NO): NO